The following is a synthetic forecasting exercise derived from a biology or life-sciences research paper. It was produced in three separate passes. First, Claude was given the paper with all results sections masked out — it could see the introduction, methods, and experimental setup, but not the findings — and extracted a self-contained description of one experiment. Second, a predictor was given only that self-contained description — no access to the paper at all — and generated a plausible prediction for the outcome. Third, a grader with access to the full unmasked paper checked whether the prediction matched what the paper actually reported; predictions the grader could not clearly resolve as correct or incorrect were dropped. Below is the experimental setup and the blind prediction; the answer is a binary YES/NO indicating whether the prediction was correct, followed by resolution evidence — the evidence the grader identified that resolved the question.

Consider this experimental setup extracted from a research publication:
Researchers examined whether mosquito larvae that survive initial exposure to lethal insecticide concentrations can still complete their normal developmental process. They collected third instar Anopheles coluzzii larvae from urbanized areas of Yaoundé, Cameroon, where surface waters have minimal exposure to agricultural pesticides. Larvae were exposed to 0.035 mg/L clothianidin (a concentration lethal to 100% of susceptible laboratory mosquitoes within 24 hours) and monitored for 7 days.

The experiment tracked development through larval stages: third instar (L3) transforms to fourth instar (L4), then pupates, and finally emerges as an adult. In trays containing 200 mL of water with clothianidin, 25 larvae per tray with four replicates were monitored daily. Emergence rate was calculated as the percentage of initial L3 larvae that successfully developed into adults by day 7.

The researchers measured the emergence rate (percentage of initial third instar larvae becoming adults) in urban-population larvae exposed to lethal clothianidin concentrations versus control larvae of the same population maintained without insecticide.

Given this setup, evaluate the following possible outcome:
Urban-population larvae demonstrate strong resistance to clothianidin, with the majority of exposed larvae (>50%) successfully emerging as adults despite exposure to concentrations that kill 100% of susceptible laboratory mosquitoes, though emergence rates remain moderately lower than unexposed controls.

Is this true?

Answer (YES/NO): NO